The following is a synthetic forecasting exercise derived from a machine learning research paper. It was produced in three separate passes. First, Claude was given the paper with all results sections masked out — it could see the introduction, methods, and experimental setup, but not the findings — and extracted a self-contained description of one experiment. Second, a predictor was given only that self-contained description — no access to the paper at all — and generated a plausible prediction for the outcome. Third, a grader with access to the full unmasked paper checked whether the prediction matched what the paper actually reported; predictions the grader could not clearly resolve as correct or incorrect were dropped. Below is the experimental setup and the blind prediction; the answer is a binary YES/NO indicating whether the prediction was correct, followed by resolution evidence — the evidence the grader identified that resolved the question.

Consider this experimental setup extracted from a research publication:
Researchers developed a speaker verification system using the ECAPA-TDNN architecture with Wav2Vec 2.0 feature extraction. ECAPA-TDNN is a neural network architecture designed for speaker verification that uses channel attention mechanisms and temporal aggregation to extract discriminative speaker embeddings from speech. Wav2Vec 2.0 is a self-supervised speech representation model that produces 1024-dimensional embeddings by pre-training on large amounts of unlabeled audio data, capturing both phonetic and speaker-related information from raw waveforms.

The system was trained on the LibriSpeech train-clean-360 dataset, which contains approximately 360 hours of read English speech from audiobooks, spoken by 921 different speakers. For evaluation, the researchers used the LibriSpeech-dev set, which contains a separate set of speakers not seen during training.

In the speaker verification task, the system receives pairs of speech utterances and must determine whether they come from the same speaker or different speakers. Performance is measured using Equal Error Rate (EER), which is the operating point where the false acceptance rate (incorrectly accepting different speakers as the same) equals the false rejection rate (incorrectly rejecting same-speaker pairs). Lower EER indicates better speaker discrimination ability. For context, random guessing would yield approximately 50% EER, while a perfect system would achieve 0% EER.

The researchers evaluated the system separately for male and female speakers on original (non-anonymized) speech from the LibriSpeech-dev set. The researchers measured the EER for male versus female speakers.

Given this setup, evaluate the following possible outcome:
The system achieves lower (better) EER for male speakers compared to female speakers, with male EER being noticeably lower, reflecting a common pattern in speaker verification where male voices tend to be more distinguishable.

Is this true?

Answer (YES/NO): YES